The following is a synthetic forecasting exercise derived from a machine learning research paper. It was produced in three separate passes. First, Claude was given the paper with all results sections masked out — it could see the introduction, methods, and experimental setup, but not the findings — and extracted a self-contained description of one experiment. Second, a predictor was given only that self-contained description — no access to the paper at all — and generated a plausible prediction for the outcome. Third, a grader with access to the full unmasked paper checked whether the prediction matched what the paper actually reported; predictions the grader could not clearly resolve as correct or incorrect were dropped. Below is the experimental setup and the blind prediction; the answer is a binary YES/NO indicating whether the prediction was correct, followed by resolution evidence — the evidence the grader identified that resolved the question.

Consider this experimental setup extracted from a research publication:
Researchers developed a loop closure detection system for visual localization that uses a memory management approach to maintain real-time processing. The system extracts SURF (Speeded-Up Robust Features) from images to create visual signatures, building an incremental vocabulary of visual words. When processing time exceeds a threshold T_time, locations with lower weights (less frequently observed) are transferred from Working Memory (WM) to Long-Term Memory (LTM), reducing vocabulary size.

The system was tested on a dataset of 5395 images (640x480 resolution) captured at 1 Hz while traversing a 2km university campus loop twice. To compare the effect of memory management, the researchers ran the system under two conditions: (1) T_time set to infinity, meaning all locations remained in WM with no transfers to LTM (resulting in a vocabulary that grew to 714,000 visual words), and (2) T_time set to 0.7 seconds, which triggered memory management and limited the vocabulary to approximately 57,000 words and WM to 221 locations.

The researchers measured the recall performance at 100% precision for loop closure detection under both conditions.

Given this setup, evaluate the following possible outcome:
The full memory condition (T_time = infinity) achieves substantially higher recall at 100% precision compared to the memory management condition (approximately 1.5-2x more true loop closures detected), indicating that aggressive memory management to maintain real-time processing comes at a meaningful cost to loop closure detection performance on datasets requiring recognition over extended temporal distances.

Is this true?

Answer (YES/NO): NO